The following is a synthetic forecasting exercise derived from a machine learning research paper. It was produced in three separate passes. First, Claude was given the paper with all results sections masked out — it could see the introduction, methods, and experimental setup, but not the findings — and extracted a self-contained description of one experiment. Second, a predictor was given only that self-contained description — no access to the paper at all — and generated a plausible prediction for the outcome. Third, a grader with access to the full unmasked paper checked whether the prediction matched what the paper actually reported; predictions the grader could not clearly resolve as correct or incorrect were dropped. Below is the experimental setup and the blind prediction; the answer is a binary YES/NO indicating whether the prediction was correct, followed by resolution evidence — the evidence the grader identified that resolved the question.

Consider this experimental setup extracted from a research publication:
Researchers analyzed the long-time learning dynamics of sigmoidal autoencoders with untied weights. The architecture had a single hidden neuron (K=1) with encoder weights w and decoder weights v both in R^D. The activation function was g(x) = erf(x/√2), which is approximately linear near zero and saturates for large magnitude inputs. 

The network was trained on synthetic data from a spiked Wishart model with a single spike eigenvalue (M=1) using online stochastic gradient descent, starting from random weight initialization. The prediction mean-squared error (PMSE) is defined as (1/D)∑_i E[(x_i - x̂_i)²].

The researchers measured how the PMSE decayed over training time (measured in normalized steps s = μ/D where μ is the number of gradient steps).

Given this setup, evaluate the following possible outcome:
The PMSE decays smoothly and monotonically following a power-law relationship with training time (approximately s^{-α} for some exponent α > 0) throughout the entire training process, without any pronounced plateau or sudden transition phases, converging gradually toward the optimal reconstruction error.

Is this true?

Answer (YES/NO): NO